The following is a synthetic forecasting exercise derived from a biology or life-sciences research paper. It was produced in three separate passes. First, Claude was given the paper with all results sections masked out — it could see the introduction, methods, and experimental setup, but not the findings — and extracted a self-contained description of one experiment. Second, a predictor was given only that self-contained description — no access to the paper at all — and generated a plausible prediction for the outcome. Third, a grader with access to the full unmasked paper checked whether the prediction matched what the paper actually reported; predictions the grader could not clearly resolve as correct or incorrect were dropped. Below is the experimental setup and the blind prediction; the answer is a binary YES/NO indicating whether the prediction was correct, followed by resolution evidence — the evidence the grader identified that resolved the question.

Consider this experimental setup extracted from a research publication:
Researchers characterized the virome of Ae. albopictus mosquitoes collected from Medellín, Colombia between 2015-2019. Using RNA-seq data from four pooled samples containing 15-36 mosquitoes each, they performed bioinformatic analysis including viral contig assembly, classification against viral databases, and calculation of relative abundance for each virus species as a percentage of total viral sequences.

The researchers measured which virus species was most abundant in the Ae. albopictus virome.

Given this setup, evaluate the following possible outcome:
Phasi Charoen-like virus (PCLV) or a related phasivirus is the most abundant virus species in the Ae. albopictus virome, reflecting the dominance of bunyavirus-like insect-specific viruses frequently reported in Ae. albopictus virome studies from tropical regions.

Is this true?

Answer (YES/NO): NO